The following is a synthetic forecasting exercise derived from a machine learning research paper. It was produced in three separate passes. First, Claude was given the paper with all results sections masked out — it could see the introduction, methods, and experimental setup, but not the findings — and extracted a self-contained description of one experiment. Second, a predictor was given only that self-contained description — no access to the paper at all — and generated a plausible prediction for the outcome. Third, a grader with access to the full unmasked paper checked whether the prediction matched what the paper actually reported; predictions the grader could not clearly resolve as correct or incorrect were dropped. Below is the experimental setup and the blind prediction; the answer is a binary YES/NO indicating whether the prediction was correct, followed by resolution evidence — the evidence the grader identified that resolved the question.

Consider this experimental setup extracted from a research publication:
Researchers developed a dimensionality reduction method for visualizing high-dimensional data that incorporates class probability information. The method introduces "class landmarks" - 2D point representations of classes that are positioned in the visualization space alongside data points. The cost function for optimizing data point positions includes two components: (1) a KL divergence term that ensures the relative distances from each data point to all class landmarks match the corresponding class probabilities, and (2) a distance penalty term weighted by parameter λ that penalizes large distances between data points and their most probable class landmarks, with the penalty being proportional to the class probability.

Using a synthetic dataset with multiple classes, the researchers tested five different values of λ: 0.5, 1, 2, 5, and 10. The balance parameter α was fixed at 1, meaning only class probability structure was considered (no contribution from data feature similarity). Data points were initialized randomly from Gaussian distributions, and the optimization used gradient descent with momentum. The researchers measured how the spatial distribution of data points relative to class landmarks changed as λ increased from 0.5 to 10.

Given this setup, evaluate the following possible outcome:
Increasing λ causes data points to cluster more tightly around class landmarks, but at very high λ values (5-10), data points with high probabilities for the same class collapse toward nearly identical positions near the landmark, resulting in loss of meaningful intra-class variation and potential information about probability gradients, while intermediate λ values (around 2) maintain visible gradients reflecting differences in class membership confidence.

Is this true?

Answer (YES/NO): NO